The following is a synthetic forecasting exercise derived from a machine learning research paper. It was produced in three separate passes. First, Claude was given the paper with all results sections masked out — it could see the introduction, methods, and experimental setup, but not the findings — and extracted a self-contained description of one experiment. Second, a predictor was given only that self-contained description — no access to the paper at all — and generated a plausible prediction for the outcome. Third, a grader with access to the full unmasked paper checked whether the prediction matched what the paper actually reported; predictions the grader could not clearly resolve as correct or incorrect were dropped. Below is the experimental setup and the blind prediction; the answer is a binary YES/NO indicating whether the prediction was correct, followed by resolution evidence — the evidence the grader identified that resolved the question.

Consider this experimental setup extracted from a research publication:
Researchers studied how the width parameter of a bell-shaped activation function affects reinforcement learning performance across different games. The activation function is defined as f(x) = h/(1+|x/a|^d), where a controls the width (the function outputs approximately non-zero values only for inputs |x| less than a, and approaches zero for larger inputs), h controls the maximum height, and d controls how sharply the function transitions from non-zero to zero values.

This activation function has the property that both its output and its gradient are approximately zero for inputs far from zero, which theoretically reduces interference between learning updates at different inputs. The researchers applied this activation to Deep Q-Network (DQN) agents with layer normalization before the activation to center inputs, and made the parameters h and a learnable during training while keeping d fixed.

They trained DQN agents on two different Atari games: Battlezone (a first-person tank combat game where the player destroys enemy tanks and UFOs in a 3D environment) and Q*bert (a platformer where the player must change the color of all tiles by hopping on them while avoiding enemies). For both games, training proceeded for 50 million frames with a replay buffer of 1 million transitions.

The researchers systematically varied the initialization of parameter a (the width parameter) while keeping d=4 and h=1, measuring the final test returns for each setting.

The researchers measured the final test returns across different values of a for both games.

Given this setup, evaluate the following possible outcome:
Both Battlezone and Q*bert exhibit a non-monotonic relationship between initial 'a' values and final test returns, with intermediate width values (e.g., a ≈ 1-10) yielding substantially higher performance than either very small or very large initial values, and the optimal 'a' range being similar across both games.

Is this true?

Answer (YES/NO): NO